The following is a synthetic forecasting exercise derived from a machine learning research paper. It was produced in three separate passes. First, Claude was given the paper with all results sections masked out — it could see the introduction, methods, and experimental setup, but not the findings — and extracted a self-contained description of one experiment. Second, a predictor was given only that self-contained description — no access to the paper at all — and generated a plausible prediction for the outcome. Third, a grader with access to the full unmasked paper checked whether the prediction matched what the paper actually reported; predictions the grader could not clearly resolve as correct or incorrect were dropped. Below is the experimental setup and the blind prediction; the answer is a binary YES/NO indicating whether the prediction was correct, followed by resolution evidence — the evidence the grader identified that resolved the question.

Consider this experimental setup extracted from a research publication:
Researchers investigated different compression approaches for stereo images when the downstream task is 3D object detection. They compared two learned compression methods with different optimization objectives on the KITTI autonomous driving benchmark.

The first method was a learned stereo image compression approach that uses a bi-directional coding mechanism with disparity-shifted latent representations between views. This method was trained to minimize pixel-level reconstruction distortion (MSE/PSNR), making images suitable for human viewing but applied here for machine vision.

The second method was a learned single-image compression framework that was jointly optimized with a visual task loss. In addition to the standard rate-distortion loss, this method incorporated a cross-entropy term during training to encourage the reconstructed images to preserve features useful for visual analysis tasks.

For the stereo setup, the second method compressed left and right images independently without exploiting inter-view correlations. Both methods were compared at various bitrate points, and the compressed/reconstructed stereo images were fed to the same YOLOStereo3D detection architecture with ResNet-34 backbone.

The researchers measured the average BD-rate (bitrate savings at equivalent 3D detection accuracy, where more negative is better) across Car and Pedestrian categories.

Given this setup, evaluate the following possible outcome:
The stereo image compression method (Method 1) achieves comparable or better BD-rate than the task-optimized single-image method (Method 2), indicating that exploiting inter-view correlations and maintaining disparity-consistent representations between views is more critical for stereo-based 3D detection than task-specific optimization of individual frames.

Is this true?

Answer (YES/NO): YES